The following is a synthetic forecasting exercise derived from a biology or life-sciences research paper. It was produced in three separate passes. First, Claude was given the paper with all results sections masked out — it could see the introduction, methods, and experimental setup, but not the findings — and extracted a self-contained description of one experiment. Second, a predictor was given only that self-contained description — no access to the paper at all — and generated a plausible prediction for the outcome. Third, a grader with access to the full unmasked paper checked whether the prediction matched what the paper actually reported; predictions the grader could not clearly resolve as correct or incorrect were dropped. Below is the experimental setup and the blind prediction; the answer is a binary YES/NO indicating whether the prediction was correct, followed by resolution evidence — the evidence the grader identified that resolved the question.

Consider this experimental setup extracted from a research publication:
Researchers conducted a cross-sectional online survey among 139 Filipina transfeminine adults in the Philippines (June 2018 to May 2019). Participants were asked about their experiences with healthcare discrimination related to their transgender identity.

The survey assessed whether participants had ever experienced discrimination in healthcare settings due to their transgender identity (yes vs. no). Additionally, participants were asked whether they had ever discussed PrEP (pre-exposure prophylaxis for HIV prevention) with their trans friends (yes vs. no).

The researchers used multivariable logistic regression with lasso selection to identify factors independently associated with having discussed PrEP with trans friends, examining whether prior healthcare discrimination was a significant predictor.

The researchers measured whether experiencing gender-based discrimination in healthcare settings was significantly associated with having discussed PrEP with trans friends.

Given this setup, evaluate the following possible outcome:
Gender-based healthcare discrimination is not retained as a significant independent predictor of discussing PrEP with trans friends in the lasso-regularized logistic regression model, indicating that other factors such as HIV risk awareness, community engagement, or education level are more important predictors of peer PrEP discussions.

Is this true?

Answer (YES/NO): NO